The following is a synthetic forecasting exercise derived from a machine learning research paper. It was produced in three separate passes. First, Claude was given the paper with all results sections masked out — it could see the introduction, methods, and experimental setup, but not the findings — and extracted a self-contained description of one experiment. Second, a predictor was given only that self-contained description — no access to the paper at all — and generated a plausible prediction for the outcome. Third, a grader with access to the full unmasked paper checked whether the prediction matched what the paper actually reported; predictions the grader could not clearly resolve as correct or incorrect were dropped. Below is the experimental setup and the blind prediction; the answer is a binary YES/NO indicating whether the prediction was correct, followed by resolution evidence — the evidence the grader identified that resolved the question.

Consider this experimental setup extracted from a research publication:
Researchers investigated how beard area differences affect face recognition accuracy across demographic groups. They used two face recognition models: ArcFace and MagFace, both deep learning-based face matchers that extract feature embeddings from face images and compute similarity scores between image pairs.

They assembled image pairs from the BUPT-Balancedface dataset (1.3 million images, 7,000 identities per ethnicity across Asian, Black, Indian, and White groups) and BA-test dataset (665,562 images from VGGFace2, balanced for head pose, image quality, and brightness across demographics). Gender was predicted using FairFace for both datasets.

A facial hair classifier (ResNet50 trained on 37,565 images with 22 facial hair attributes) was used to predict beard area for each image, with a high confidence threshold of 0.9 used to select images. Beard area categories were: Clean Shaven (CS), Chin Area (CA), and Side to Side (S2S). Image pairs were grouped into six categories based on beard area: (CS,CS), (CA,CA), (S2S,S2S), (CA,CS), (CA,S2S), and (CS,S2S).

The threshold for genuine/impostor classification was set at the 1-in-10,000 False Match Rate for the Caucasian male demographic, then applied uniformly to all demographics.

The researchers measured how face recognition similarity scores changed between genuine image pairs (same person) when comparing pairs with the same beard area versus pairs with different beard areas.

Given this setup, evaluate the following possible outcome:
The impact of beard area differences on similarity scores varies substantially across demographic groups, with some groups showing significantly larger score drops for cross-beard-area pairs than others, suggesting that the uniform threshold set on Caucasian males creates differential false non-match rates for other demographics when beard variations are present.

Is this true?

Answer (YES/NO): NO